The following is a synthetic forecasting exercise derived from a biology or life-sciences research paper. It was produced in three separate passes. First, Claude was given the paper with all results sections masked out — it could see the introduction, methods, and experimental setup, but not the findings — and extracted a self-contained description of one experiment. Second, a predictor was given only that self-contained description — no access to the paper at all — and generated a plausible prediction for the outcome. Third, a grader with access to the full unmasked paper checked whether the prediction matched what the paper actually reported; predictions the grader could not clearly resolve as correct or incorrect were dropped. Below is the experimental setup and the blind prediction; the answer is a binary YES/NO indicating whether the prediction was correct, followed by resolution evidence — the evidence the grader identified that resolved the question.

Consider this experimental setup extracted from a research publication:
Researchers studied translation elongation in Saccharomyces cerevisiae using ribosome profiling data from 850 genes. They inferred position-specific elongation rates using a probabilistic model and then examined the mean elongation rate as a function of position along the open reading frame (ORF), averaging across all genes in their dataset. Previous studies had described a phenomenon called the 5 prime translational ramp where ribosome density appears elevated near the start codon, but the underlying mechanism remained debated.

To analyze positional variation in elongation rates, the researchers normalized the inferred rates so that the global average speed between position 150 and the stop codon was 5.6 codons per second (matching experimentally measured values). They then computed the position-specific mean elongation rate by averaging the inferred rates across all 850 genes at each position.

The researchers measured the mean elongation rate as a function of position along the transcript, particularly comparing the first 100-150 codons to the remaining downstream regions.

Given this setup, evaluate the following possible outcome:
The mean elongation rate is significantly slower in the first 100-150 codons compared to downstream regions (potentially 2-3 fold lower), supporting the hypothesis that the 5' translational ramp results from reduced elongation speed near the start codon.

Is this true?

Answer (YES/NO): NO